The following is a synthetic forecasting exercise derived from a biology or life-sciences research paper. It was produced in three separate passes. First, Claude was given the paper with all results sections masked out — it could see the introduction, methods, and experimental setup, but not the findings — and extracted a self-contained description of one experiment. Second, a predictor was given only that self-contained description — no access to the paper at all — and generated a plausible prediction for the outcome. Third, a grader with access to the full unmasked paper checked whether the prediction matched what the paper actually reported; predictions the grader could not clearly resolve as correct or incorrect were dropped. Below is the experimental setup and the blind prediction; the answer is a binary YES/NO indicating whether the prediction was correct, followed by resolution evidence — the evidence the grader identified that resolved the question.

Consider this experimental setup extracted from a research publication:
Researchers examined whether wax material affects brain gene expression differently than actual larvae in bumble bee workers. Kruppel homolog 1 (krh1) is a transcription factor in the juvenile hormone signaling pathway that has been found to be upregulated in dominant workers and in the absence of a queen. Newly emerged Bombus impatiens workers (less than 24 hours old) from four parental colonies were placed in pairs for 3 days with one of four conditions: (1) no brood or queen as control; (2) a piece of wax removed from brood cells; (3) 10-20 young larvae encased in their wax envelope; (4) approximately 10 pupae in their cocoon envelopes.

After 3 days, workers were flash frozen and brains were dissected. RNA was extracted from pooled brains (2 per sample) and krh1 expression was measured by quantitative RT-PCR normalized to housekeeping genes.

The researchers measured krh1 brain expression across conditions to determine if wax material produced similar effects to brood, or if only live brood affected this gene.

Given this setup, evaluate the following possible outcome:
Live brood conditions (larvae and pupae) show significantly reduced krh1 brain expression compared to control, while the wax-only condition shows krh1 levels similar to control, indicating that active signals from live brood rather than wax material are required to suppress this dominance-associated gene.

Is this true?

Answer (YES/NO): NO